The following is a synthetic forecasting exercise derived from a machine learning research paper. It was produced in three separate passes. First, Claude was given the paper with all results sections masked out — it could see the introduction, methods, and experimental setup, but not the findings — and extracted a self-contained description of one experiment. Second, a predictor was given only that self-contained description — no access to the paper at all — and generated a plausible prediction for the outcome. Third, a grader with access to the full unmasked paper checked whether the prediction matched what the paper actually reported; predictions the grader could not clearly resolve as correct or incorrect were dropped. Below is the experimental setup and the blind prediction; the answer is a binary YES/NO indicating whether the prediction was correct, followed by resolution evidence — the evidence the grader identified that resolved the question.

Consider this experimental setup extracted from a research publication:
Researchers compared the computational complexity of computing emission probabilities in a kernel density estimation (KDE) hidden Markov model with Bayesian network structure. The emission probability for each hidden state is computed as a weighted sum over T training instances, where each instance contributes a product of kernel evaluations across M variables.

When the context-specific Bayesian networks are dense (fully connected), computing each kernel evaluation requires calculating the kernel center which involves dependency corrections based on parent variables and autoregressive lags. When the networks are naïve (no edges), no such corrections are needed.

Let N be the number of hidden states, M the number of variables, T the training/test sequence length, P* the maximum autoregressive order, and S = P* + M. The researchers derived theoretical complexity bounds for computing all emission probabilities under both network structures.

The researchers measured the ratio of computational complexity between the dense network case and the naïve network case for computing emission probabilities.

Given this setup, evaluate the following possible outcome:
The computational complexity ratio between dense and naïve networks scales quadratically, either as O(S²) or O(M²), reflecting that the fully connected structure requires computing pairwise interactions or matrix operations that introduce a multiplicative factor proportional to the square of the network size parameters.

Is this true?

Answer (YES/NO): NO